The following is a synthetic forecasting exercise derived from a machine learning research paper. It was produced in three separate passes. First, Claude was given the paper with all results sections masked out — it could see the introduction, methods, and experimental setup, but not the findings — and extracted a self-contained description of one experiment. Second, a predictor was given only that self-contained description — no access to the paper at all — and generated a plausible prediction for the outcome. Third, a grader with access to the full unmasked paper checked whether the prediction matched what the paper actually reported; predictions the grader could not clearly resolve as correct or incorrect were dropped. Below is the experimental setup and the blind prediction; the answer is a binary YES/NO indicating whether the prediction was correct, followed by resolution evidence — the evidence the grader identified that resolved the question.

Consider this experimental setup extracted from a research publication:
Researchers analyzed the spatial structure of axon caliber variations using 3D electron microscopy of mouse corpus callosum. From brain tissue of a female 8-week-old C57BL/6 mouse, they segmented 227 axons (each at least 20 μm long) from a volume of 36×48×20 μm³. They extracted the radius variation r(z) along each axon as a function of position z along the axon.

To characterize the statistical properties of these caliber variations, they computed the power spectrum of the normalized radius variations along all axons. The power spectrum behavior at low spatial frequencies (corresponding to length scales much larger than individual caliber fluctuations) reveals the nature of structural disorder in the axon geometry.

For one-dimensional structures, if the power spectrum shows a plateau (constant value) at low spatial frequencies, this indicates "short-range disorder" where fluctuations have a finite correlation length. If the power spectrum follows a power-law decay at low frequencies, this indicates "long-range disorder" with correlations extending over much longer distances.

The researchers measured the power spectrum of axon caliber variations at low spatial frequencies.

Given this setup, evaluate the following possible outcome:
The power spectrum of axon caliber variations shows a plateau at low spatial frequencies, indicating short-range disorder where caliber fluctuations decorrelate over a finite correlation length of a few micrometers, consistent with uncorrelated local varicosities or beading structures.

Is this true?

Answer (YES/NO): YES